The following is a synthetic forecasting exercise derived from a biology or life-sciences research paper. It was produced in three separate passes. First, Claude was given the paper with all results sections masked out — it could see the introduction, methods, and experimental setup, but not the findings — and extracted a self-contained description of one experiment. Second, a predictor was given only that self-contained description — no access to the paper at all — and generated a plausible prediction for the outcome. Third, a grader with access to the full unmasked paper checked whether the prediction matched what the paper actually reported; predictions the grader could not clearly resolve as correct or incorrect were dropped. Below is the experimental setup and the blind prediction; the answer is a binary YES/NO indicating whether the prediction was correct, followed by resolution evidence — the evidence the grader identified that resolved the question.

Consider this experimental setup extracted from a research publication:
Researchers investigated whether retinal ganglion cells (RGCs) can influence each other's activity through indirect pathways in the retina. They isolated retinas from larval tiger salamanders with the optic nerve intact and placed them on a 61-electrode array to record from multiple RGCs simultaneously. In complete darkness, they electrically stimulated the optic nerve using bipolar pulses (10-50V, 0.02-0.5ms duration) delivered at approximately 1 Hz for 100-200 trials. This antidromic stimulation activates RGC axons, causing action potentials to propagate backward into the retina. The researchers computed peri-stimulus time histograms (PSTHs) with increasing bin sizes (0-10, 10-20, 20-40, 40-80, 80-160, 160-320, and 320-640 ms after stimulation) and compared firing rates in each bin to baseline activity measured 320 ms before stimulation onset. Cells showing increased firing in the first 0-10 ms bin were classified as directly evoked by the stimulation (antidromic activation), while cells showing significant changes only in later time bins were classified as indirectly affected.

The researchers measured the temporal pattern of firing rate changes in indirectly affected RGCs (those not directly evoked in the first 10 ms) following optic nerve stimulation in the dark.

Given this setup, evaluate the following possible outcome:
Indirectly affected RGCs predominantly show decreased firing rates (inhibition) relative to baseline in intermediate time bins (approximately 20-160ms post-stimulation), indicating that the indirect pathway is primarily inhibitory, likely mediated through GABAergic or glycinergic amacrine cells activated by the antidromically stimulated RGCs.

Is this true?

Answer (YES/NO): NO